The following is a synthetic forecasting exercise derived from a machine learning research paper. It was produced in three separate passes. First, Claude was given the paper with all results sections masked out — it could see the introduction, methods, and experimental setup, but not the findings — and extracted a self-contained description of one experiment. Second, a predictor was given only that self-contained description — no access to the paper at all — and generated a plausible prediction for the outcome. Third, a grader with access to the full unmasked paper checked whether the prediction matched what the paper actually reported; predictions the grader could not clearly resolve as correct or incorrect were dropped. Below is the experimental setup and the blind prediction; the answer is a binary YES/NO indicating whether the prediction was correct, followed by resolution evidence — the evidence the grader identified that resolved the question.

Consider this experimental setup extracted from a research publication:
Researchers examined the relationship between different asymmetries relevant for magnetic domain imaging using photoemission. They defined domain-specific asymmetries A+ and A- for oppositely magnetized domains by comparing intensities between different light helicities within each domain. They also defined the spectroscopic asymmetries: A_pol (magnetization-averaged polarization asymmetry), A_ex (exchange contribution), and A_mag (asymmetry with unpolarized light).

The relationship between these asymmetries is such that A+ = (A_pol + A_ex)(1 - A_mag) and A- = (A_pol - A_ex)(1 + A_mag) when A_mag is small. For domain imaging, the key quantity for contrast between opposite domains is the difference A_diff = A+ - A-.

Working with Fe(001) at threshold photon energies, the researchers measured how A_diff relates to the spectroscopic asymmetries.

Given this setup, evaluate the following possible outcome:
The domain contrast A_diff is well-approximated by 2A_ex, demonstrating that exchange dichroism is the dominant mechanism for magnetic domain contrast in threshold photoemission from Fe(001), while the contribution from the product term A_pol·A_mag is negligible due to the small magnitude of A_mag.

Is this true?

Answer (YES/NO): YES